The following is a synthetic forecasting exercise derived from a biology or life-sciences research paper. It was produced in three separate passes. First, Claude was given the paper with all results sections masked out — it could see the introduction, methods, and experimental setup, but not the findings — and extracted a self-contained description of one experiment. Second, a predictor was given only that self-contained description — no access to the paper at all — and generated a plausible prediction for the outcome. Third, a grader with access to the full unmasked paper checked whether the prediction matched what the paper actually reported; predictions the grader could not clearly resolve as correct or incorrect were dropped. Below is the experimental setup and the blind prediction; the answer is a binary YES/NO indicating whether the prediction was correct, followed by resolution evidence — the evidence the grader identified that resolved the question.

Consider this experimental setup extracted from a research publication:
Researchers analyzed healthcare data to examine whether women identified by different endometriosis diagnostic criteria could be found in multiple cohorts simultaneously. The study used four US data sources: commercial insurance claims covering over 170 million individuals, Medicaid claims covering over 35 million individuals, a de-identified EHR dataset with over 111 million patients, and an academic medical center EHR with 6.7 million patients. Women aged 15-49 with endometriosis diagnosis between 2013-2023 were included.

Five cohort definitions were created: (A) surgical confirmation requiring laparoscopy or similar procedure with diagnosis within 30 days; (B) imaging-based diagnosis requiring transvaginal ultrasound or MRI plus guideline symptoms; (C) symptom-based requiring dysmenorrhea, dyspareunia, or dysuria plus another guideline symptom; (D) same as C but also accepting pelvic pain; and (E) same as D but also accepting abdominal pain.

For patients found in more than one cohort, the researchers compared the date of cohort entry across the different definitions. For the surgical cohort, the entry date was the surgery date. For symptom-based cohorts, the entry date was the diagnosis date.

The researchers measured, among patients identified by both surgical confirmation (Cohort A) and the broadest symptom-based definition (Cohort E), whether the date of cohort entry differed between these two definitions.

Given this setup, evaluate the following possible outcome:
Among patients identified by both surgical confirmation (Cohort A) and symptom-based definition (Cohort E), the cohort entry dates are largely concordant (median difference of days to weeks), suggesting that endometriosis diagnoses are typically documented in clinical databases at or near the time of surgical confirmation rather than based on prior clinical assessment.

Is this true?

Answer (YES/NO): YES